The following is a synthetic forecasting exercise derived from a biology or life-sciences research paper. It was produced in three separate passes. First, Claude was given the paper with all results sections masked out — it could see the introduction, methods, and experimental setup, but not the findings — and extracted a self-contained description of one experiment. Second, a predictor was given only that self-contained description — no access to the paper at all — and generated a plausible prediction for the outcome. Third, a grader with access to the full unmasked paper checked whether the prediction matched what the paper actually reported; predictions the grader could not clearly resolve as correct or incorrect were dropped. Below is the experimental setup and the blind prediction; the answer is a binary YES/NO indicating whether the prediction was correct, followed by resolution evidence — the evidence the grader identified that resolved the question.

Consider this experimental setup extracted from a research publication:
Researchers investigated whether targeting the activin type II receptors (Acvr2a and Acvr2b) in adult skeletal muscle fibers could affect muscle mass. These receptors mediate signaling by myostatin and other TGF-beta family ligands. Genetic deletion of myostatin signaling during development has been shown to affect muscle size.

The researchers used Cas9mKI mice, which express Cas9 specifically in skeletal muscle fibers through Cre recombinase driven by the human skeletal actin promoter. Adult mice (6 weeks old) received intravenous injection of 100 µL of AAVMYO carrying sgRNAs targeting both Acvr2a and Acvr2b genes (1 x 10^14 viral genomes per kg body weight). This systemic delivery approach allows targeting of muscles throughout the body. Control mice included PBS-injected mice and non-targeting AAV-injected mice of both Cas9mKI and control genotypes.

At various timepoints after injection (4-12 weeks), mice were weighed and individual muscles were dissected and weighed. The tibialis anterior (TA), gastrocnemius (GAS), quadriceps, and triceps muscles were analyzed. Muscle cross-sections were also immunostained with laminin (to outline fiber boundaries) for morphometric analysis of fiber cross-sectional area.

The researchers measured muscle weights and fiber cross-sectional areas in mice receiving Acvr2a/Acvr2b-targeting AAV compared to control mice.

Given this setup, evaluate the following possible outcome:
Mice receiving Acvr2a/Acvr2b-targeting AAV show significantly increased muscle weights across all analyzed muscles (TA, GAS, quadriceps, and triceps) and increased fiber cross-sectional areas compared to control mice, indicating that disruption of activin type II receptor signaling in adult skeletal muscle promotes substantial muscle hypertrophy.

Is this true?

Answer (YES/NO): YES